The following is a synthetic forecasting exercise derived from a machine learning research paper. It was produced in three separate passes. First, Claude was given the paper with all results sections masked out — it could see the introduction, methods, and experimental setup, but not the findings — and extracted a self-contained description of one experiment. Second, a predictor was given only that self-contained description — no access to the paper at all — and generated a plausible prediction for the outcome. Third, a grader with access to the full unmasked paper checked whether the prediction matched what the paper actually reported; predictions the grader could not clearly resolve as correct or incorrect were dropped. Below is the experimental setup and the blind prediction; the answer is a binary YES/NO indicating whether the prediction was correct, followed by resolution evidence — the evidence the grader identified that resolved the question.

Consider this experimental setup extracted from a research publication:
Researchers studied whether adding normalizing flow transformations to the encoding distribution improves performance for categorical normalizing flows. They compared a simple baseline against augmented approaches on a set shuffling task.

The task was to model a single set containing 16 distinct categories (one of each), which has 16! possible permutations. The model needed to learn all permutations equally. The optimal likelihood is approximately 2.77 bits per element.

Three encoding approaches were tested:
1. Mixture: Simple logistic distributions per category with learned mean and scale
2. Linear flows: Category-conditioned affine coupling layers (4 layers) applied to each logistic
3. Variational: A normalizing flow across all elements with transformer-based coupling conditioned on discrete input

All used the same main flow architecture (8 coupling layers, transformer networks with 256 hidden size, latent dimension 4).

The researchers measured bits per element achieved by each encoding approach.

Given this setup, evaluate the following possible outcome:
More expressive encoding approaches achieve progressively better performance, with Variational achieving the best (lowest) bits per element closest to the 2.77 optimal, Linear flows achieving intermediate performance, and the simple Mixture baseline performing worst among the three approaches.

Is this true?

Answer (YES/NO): NO